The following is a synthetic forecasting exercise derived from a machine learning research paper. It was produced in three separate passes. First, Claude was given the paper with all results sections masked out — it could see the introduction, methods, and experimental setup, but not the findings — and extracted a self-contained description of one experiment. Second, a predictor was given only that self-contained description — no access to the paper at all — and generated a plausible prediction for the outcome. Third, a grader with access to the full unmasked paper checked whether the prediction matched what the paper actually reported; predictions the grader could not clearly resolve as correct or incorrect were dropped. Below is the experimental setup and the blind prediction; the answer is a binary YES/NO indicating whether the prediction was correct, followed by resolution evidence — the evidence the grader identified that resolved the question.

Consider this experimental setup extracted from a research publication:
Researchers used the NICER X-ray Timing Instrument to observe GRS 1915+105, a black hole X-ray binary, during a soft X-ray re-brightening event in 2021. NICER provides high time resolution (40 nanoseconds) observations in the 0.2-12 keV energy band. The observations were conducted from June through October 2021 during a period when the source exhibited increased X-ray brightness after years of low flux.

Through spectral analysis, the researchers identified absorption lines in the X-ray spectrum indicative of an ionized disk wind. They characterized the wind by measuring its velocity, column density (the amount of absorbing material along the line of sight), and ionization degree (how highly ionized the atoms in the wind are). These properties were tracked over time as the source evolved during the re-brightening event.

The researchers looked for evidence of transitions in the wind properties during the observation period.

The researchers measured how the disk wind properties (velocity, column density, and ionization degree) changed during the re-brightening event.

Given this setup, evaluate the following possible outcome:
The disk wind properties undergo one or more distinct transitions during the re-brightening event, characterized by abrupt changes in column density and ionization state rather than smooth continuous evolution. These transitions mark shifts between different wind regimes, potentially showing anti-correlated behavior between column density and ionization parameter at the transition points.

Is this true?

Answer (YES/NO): NO